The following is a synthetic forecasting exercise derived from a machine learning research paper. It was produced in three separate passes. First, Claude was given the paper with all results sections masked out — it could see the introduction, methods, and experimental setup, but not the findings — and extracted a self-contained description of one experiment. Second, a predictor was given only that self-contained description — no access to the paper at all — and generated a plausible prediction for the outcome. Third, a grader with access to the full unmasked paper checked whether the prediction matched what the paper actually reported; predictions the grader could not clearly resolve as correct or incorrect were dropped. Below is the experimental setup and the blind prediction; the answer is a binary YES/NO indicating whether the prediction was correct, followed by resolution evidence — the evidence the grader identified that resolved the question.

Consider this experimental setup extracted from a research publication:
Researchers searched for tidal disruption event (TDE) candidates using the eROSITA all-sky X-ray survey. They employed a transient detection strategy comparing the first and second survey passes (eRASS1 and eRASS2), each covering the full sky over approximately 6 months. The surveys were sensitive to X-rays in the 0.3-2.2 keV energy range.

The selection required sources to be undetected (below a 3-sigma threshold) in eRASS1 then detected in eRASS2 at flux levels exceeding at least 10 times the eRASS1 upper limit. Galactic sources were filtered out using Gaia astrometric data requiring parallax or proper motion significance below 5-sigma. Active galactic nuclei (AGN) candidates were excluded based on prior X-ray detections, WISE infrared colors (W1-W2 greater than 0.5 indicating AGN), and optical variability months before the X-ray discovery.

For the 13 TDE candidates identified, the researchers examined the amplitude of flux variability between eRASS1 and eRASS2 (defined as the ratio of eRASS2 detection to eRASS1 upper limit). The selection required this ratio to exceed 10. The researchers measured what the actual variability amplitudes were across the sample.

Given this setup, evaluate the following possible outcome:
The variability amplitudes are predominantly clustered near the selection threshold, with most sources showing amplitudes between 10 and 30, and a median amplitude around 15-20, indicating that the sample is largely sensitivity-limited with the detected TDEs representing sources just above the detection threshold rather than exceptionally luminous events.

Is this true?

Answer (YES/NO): YES